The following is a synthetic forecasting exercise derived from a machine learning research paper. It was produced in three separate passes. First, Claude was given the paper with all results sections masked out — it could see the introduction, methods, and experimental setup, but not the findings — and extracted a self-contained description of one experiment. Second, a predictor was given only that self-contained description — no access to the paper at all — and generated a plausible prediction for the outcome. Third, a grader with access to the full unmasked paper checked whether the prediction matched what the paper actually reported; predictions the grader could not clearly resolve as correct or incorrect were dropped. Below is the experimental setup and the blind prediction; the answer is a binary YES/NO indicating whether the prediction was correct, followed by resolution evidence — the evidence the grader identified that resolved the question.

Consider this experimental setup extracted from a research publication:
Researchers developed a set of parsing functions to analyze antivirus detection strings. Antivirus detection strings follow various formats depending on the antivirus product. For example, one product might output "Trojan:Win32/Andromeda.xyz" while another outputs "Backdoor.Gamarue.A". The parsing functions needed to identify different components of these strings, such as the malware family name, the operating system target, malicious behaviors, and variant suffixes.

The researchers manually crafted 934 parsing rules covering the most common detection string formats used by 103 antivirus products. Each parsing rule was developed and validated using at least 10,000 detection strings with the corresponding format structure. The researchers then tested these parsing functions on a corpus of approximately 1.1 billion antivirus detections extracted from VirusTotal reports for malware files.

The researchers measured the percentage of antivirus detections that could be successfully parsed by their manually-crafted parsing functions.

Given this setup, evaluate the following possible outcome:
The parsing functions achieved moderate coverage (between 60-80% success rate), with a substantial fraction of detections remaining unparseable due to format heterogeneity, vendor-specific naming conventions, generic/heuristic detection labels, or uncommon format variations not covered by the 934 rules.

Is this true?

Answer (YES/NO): NO